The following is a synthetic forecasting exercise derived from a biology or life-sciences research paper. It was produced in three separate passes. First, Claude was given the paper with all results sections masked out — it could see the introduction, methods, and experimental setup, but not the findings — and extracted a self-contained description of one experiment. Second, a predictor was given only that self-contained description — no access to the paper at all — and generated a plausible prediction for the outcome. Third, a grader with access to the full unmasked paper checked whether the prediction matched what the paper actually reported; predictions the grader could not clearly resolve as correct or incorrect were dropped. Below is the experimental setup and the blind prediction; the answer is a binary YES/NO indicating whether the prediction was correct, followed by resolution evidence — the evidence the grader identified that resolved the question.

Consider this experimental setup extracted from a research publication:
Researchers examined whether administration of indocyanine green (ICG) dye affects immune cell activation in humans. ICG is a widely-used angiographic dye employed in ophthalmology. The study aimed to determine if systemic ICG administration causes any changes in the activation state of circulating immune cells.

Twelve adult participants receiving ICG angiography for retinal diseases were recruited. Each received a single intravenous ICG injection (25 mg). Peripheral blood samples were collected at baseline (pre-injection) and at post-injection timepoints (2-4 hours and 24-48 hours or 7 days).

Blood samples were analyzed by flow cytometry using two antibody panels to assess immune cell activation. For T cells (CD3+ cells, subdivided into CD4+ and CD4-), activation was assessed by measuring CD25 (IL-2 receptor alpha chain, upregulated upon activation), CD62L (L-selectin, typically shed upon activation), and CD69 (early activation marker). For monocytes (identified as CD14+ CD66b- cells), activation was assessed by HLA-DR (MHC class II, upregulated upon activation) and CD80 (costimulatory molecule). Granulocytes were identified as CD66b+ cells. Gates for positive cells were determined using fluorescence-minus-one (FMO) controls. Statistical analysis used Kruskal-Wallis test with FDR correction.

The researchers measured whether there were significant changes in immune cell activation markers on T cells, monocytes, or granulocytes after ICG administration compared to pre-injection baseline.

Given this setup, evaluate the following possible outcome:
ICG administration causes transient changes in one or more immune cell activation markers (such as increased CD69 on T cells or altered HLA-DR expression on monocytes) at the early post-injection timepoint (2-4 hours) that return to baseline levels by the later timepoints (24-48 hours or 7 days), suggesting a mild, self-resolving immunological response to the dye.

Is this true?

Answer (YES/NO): NO